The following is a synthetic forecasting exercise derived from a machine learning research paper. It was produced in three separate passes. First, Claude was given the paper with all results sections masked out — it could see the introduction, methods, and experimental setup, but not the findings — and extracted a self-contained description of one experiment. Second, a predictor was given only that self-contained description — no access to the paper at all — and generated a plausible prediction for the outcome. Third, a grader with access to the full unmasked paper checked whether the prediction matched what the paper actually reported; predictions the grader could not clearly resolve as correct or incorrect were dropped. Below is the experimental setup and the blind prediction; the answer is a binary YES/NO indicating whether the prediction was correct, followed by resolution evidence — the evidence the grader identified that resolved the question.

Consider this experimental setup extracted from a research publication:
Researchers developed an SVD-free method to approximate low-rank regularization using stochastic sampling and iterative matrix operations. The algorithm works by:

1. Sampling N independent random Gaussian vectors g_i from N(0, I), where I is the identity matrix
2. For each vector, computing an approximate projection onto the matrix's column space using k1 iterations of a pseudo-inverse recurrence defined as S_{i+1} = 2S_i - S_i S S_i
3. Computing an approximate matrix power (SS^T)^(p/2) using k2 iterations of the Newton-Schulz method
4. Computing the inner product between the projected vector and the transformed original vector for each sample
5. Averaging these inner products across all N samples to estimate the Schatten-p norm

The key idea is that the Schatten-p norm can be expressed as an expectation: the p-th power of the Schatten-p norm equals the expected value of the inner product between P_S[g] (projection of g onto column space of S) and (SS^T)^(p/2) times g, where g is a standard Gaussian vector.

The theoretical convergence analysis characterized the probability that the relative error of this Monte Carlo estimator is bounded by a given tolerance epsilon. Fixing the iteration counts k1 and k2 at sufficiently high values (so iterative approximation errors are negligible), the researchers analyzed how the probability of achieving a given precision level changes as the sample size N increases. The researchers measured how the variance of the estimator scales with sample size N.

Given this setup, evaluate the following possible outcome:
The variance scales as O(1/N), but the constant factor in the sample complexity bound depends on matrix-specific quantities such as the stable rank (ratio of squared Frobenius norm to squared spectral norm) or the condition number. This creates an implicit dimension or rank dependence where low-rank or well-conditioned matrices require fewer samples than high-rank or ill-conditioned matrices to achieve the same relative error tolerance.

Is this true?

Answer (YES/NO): NO